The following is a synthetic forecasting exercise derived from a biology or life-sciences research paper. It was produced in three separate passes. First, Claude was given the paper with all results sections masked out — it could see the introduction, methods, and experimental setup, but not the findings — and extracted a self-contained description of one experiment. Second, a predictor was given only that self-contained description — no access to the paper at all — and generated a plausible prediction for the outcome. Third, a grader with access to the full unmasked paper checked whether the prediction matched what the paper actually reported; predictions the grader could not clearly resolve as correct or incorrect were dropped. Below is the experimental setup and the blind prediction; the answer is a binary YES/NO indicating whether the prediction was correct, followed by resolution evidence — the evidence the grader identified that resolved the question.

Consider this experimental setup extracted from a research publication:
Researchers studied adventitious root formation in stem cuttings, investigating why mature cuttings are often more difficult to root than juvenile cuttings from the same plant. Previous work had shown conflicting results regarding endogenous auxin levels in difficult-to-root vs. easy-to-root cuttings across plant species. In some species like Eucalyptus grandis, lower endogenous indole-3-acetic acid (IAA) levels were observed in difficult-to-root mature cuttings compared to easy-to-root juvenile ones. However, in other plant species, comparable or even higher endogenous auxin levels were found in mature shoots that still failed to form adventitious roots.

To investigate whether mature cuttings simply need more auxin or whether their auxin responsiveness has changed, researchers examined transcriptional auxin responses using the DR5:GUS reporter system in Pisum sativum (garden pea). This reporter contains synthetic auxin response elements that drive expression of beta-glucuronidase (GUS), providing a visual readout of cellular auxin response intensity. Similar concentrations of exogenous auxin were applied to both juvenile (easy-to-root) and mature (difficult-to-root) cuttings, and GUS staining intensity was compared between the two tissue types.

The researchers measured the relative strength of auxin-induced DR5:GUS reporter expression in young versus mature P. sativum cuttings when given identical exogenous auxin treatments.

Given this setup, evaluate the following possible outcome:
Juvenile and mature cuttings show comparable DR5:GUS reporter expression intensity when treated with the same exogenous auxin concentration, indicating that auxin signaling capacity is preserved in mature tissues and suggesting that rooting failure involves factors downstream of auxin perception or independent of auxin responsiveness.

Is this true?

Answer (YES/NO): NO